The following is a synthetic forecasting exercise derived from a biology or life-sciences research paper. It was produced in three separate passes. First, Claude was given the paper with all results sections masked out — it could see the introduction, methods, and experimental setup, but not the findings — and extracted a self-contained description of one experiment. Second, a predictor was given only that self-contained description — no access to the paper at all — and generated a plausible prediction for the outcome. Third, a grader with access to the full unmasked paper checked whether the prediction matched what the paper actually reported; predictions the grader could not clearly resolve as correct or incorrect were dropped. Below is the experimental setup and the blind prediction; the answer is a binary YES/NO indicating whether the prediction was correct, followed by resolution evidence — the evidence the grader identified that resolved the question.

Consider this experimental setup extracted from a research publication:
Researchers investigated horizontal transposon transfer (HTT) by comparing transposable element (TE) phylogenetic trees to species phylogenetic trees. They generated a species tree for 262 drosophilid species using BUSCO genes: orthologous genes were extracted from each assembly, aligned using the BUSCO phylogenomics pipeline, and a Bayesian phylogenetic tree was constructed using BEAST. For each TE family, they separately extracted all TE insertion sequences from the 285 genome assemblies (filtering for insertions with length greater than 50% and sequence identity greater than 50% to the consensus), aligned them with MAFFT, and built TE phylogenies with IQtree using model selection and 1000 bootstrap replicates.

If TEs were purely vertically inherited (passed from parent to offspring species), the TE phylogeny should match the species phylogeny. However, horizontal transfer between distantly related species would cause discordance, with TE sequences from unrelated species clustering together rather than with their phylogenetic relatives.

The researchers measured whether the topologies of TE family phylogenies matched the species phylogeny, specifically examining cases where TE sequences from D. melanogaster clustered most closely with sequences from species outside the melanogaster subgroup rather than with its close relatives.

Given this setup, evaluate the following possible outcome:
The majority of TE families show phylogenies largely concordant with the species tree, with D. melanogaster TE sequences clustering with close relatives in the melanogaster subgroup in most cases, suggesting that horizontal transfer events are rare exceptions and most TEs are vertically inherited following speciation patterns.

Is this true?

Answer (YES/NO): NO